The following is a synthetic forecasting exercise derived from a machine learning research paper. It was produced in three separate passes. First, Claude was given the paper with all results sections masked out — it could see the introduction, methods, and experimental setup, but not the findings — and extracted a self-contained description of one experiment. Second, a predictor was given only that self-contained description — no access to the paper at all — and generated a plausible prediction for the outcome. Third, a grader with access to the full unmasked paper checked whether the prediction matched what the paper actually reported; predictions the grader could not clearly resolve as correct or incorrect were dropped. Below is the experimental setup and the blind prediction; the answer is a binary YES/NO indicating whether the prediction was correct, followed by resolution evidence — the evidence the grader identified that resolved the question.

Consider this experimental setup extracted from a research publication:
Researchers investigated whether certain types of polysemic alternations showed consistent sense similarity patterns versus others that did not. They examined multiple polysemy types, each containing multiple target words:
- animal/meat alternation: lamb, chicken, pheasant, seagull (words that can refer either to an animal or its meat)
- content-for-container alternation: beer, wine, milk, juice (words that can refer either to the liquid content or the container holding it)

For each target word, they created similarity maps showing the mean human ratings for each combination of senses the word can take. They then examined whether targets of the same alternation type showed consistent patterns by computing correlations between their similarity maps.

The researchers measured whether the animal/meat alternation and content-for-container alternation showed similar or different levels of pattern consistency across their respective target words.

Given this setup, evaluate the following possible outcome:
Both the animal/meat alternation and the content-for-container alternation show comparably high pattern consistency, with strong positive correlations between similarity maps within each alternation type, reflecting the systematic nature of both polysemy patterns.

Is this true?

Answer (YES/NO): NO